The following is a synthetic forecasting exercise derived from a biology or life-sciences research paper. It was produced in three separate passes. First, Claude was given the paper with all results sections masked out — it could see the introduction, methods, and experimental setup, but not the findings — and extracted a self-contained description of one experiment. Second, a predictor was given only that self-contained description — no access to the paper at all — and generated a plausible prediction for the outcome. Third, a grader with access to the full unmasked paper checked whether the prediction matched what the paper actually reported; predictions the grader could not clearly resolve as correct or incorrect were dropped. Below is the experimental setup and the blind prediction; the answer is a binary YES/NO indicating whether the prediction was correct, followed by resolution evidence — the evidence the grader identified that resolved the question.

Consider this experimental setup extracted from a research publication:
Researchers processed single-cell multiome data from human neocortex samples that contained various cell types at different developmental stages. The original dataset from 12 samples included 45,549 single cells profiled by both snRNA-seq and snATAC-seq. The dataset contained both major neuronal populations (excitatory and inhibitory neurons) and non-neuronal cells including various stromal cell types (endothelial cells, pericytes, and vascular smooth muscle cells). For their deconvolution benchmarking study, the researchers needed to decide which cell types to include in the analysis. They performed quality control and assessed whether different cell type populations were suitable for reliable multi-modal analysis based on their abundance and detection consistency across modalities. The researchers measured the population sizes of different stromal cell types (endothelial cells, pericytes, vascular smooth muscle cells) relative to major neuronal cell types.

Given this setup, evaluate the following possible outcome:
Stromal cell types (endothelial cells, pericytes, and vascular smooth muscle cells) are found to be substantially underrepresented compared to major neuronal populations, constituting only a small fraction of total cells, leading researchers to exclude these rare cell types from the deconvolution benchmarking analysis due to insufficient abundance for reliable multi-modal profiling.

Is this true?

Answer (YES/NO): YES